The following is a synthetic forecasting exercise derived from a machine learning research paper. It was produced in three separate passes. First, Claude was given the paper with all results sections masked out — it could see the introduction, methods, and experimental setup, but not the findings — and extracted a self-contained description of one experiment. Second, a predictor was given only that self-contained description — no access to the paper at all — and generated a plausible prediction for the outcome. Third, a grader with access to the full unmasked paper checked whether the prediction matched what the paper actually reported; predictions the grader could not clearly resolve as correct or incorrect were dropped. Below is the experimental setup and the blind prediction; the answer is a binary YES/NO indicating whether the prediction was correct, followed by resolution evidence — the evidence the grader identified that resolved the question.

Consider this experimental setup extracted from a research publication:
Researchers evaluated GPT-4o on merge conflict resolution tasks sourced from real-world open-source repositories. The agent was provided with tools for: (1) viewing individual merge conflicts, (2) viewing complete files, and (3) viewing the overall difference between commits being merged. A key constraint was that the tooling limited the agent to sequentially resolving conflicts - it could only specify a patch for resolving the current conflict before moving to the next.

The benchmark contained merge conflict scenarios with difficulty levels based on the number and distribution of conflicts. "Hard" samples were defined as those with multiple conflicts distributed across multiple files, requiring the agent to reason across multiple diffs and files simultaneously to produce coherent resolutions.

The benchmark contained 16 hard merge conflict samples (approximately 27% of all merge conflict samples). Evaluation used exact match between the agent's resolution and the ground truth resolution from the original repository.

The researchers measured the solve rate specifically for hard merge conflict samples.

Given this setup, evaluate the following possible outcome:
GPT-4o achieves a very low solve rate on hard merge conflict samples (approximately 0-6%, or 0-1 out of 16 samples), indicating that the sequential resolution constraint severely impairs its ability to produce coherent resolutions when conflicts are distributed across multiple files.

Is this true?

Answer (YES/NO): YES